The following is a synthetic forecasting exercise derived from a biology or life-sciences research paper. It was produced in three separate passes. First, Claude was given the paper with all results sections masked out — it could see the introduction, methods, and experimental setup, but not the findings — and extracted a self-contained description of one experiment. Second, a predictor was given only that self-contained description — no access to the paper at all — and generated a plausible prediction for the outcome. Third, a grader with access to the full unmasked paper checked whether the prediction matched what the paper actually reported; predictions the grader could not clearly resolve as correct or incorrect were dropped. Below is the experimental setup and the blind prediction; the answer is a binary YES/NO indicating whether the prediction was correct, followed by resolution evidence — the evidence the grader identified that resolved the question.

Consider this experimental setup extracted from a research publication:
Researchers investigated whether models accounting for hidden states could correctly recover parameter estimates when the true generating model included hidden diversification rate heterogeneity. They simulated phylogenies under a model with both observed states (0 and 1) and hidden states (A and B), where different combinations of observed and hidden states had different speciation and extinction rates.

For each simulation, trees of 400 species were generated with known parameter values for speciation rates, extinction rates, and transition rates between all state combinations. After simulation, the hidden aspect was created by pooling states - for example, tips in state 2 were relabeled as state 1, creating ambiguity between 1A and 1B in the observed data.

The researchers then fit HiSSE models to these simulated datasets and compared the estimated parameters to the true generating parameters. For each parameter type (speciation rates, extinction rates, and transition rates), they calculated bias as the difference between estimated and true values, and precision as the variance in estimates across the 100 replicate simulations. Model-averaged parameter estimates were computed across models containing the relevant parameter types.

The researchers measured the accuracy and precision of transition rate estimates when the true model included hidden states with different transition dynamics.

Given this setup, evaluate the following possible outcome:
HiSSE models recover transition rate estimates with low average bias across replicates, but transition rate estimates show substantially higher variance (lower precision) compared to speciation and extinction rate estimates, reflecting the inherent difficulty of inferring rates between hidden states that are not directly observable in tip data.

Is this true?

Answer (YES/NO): NO